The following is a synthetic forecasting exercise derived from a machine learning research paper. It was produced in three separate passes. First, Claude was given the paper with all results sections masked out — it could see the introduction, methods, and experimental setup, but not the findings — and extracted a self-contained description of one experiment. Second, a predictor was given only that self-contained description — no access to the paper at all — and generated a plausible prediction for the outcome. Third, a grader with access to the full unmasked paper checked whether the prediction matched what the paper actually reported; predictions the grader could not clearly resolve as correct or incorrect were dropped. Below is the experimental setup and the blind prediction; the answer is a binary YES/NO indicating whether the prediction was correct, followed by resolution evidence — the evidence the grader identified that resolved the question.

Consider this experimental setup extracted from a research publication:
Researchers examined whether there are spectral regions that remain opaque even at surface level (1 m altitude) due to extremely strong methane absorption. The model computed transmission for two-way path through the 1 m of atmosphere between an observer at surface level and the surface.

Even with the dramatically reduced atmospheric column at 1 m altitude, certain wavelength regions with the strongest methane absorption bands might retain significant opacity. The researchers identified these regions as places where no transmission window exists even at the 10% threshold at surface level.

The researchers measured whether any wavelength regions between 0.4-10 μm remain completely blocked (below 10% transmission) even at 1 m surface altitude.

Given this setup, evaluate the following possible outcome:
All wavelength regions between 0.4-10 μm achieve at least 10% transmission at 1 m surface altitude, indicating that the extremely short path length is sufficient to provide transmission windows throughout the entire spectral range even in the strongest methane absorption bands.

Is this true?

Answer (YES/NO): NO